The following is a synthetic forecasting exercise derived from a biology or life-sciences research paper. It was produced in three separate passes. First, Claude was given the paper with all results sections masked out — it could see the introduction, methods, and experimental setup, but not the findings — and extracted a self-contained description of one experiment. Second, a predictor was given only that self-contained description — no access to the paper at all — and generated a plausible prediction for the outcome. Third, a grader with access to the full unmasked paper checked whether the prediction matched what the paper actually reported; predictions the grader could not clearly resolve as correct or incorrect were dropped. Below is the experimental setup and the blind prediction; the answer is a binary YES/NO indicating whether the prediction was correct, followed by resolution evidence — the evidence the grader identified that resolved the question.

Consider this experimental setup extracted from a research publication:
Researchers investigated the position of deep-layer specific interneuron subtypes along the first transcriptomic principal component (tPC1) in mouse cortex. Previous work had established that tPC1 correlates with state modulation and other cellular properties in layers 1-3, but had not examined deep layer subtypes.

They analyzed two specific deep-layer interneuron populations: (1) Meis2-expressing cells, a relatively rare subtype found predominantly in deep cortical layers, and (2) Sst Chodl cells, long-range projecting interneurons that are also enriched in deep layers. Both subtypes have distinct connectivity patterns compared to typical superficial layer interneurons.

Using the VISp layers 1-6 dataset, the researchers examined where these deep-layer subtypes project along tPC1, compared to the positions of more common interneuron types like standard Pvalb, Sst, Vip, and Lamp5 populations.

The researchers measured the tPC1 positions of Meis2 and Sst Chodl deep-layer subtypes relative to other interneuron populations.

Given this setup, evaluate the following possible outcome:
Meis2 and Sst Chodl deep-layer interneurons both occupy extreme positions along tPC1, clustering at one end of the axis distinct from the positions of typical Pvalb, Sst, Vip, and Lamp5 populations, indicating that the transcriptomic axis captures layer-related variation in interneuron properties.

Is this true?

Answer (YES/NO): NO